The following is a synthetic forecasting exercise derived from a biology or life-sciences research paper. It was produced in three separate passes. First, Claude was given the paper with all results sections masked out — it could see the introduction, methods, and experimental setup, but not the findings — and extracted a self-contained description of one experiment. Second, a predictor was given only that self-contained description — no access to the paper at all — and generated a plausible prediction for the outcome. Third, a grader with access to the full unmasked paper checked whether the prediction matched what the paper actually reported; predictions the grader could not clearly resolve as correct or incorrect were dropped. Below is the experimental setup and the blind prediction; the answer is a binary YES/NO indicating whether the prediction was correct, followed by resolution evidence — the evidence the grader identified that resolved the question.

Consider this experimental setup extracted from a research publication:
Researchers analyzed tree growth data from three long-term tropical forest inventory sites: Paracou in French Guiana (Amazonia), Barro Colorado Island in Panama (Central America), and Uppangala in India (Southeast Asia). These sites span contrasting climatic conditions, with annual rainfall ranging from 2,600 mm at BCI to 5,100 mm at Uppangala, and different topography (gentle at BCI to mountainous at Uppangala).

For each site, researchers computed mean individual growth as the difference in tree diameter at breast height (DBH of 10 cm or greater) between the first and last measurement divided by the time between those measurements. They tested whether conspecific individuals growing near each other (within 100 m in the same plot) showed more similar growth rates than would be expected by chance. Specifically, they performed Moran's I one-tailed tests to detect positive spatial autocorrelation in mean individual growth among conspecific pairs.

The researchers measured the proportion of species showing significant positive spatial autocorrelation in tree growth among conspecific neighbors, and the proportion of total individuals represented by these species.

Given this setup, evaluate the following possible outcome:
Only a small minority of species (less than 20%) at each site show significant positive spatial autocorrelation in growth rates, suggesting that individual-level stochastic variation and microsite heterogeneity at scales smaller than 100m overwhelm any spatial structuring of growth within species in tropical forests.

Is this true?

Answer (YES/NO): NO